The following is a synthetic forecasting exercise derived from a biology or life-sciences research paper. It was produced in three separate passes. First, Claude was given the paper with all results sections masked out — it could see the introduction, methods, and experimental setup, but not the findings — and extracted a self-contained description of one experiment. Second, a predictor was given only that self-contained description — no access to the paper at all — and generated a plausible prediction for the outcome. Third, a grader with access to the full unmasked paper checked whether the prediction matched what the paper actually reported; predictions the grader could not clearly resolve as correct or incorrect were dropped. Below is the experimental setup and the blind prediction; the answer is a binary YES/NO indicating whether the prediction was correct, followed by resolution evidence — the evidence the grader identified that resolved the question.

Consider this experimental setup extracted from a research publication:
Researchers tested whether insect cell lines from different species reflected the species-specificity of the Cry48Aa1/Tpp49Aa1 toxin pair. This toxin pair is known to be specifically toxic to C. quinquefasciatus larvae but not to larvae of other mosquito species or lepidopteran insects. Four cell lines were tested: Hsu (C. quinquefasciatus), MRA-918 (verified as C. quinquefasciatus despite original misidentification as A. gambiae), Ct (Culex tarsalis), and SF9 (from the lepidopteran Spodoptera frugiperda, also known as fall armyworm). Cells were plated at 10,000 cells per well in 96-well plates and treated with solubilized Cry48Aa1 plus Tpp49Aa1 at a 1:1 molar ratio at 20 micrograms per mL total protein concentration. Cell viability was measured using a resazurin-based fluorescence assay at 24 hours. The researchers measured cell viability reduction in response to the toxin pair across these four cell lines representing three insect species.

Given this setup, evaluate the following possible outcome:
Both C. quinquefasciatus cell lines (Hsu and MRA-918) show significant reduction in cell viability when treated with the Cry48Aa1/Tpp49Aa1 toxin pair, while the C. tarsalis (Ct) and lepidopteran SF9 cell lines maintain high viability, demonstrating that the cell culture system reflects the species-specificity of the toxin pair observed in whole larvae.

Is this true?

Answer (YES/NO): NO